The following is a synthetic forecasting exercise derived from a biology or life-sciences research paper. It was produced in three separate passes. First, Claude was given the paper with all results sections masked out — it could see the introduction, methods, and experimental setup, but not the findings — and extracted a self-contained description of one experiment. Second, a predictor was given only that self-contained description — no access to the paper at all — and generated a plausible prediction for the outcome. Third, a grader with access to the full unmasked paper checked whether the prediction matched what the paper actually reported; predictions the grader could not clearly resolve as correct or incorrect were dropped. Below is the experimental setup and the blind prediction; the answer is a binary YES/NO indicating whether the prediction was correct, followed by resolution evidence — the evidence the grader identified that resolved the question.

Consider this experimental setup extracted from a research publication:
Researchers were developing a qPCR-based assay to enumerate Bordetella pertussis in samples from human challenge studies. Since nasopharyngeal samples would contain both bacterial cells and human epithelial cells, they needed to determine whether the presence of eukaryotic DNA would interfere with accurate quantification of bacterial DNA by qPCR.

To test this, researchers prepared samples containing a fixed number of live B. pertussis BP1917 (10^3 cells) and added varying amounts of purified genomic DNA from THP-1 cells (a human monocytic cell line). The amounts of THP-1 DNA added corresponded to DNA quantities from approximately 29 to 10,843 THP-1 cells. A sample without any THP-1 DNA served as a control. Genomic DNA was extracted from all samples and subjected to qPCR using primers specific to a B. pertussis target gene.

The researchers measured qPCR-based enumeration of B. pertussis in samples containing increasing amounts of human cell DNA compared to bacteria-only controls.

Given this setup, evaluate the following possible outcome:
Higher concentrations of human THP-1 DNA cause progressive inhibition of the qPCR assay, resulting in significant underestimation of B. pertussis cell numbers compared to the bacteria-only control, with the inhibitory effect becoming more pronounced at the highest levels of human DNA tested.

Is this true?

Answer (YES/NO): NO